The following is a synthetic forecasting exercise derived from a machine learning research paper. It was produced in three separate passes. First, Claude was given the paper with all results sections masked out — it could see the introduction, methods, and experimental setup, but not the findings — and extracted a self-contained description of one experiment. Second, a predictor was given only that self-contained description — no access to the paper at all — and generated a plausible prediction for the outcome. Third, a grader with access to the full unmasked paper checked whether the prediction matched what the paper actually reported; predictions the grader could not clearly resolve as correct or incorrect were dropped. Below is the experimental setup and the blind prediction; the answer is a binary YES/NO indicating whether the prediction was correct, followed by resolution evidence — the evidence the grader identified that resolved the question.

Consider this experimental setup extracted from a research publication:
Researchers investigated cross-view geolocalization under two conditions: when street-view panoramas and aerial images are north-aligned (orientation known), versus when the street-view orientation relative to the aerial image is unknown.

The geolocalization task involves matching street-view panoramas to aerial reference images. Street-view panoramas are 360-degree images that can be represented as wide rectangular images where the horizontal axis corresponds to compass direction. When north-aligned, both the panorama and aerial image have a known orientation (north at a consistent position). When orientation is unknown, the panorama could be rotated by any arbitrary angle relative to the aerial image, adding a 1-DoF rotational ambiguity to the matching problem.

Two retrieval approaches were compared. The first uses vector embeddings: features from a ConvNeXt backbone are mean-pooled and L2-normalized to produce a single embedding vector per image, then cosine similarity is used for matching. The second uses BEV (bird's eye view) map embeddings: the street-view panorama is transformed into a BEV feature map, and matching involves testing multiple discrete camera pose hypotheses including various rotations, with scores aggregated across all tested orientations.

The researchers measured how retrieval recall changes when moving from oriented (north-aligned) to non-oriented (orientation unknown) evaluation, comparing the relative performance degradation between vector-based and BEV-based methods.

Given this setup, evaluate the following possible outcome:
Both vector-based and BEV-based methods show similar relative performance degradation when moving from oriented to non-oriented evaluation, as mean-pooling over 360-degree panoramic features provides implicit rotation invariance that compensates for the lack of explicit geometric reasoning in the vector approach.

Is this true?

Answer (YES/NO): NO